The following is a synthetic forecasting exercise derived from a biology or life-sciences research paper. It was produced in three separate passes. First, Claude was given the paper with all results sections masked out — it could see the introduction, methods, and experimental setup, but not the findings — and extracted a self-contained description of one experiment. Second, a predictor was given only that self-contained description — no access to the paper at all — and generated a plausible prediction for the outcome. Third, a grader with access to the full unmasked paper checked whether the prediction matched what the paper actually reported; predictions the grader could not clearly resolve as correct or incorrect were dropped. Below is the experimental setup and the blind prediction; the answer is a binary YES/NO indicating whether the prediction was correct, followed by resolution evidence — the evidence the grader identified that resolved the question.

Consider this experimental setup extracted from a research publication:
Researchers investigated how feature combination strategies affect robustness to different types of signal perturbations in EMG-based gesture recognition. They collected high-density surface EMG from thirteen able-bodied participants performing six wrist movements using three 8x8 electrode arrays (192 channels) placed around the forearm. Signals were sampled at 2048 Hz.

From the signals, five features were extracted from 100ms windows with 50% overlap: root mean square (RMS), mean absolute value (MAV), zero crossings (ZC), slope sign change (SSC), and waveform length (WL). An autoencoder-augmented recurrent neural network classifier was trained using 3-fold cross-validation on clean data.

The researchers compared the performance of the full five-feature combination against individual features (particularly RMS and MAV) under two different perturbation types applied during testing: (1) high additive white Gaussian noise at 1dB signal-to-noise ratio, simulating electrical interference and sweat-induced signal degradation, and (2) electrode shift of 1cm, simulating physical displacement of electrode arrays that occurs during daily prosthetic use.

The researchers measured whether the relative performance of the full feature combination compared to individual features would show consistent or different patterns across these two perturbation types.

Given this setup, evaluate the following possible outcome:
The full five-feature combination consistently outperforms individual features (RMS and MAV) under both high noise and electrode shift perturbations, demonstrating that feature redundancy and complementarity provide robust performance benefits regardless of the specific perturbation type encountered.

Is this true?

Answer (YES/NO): NO